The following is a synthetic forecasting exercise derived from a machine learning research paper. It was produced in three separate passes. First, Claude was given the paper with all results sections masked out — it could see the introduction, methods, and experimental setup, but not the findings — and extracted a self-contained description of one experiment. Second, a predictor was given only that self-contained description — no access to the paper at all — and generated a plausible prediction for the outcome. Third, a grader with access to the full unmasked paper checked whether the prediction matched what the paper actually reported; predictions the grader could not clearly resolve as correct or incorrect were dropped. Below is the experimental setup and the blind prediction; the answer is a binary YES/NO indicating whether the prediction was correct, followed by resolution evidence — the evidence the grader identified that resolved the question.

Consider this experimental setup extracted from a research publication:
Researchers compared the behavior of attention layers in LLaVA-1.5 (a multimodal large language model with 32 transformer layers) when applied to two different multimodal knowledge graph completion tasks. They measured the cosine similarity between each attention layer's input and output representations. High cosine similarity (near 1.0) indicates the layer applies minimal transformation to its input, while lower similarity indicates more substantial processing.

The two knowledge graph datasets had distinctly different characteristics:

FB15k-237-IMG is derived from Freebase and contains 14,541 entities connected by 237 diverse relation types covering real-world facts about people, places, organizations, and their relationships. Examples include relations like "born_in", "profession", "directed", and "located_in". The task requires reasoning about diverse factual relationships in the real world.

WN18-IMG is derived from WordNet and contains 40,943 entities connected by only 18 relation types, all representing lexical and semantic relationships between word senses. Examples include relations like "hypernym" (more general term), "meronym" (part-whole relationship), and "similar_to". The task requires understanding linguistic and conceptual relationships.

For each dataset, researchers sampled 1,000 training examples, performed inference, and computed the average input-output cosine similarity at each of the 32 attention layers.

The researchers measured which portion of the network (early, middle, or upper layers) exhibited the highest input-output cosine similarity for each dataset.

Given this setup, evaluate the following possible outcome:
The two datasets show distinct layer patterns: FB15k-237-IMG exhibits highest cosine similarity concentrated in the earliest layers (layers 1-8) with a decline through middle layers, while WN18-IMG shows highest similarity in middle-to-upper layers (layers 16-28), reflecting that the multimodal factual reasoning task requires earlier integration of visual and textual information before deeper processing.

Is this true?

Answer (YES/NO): NO